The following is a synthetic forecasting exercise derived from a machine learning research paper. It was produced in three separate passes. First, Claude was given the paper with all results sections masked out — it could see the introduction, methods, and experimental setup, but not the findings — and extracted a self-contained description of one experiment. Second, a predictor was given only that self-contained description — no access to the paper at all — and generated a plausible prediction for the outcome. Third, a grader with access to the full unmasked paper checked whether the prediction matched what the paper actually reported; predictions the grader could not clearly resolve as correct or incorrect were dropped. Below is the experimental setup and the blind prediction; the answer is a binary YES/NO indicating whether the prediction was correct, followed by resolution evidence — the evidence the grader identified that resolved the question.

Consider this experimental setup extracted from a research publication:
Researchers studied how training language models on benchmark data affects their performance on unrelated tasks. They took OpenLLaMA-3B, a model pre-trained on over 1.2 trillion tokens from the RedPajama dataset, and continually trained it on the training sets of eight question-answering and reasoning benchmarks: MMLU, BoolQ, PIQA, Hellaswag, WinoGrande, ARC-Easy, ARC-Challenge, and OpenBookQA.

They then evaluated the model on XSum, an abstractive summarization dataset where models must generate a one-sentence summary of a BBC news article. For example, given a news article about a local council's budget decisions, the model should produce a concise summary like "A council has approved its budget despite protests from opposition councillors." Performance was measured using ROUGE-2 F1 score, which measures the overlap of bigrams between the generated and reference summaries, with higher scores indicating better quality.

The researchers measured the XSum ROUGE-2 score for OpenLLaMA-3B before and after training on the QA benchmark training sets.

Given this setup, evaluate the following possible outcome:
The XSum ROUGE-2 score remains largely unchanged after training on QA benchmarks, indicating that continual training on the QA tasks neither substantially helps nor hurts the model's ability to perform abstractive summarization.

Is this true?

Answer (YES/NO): NO